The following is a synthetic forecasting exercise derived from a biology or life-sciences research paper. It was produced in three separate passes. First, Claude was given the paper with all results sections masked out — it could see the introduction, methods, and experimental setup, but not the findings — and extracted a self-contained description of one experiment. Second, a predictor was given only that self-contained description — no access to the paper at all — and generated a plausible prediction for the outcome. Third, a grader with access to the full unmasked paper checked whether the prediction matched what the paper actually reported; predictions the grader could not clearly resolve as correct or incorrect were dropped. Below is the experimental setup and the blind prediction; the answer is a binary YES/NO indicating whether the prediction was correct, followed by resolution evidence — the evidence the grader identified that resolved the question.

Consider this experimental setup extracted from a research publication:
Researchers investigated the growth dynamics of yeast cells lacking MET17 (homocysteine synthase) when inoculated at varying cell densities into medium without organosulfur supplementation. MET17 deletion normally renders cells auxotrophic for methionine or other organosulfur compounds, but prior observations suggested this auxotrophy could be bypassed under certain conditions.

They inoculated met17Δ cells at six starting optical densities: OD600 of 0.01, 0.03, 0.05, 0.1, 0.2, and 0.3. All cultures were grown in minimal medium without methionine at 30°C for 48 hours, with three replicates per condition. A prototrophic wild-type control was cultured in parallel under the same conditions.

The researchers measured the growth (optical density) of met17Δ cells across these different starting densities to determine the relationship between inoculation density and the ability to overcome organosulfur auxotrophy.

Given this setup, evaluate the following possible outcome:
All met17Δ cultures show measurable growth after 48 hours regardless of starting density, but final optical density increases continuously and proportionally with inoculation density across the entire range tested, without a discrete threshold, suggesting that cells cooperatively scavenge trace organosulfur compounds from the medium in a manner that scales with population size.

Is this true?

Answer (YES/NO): NO